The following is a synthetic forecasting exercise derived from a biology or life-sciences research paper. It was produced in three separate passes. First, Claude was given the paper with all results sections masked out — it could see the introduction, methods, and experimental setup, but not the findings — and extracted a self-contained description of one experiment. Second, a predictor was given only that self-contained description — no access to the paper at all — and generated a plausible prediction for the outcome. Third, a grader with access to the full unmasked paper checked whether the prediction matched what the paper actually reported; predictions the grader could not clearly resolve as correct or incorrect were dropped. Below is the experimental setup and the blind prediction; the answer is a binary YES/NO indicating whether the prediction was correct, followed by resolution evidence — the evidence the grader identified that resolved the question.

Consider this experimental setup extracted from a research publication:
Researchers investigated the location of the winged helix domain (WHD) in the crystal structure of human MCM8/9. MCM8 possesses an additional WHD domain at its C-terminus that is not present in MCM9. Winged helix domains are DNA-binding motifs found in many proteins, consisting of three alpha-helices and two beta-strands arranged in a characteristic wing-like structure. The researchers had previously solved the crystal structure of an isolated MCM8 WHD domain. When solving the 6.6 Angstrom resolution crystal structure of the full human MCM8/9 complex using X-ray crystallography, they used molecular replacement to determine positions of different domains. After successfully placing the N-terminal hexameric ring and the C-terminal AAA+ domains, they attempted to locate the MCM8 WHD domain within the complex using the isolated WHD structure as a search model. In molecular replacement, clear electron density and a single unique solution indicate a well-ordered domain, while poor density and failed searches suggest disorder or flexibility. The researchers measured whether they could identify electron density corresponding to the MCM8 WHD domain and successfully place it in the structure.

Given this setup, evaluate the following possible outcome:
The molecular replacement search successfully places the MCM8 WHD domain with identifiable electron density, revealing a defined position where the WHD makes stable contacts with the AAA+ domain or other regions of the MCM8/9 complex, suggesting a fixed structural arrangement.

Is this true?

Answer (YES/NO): NO